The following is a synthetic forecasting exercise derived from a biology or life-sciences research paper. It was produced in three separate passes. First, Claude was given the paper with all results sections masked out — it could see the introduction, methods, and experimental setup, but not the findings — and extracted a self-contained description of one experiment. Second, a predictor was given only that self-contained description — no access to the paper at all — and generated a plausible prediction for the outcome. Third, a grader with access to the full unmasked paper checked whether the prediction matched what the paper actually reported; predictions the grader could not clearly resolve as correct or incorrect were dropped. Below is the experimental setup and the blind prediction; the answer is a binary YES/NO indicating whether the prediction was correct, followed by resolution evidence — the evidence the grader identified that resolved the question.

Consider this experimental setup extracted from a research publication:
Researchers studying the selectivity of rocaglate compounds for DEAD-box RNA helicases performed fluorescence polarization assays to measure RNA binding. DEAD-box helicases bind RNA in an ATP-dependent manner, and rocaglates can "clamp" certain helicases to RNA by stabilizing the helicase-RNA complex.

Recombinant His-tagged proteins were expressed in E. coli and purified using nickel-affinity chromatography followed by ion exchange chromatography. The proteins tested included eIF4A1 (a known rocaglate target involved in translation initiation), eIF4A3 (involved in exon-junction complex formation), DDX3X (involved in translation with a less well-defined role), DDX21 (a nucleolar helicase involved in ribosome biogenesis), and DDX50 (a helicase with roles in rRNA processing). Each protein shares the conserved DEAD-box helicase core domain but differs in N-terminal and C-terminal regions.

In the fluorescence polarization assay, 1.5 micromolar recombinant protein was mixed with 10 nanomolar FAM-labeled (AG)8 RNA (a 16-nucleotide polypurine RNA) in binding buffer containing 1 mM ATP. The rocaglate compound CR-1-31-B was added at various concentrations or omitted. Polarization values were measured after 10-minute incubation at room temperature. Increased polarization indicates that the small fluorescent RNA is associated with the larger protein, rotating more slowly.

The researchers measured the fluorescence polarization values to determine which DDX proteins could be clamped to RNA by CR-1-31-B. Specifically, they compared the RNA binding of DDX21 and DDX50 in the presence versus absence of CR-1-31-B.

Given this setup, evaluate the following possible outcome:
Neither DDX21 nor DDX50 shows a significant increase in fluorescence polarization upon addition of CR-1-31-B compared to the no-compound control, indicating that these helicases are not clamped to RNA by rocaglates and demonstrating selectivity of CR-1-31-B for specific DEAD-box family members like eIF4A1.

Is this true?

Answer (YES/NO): NO